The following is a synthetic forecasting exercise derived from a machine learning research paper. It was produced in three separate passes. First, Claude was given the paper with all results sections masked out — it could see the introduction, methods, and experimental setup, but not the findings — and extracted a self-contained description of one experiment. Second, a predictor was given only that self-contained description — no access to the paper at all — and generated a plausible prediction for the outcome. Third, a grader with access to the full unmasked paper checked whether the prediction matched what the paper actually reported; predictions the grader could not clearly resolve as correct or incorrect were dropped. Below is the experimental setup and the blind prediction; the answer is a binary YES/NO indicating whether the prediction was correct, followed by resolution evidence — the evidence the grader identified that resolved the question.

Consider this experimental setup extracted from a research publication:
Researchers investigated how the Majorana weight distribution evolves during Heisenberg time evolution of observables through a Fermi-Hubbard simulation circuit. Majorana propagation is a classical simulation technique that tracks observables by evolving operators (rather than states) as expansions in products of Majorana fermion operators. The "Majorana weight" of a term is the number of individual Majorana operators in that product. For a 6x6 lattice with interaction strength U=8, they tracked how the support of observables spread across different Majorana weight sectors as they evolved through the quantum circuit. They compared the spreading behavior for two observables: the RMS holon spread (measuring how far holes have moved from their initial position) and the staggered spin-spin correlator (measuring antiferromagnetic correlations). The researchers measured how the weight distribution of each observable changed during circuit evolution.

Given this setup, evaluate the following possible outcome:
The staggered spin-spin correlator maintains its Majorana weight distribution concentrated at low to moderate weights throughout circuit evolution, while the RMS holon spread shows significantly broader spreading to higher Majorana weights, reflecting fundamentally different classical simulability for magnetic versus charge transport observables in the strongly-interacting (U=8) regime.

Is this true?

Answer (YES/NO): NO